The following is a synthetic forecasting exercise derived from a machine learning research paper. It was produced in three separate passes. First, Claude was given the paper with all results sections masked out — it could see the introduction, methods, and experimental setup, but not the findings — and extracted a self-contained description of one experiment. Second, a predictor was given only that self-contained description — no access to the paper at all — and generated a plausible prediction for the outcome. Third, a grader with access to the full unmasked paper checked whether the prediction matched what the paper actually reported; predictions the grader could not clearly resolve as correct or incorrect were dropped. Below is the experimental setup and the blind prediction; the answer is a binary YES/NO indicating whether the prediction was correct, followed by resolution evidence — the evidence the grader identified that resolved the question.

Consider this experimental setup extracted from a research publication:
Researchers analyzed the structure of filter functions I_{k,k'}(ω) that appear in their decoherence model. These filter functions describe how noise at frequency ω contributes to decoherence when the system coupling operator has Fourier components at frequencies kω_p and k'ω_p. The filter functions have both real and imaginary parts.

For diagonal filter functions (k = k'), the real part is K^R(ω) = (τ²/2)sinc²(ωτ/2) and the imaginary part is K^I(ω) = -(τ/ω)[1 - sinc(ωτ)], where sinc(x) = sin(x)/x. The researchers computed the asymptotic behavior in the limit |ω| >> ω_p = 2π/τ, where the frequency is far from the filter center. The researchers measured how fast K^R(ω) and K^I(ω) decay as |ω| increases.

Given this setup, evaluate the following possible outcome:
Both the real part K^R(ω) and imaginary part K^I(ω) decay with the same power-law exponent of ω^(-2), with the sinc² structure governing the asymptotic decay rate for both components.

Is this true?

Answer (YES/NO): NO